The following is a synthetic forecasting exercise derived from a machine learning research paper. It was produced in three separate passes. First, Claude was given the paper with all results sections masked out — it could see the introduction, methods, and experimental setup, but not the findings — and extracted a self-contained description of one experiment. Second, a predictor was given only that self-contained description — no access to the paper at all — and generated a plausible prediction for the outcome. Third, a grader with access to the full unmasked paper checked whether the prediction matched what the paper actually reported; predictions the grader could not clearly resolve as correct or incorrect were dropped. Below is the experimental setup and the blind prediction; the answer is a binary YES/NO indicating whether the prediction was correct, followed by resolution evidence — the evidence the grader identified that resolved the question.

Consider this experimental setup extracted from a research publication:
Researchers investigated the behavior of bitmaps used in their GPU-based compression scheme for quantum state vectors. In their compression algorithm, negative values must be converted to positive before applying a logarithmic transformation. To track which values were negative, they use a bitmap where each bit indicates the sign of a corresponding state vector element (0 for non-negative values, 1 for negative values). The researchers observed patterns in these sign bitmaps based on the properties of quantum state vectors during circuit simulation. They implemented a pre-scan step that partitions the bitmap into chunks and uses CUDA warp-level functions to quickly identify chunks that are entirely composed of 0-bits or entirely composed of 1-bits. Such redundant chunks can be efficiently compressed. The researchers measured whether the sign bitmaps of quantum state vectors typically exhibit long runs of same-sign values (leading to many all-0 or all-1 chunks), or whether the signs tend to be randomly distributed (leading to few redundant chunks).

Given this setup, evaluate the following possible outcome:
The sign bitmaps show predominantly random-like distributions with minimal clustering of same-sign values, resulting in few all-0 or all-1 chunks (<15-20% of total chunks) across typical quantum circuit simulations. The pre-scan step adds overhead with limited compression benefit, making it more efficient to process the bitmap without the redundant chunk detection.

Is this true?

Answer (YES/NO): NO